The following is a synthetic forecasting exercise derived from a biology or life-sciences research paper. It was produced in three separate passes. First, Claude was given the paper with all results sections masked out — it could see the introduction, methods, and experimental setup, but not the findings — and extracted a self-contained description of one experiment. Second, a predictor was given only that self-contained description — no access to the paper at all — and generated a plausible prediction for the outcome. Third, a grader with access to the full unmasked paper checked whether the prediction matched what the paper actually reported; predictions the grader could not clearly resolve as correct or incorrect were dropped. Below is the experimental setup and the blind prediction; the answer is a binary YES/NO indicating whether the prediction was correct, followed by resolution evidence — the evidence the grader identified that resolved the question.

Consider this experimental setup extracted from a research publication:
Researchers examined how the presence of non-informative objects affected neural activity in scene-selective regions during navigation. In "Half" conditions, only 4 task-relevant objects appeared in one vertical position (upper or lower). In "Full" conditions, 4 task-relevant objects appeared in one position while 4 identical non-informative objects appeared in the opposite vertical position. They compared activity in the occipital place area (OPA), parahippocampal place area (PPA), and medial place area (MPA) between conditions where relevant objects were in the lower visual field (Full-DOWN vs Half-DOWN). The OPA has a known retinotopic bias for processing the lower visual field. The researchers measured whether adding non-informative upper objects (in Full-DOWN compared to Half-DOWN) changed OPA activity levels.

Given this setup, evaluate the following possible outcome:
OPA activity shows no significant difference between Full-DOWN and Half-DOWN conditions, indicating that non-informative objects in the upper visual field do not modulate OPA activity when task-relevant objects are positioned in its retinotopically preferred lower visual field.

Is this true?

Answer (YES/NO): NO